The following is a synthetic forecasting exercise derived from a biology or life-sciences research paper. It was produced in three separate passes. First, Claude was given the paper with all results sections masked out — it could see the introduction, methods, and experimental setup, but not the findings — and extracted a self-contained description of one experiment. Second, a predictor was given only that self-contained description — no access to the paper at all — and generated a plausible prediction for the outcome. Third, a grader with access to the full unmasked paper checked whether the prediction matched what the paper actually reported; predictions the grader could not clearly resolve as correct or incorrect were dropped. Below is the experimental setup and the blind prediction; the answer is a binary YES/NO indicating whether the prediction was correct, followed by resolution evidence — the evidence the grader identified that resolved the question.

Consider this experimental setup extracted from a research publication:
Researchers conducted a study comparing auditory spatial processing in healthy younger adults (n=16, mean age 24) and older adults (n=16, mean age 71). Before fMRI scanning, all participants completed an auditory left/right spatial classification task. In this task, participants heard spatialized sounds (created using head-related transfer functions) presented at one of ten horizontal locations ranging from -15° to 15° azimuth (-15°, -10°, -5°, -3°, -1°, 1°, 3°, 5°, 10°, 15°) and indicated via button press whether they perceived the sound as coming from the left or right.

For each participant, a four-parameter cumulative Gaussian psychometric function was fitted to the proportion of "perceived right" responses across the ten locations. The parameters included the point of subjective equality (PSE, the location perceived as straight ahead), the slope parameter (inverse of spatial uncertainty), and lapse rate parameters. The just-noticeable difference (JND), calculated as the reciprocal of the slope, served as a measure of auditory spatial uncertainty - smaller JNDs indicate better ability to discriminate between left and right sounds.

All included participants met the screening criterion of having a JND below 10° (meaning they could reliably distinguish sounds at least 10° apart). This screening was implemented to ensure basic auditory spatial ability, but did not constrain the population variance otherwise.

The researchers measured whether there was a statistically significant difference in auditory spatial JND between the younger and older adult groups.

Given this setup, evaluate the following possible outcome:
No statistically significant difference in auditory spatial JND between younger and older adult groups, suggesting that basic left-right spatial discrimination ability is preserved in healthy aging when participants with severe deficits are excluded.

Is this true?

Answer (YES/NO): YES